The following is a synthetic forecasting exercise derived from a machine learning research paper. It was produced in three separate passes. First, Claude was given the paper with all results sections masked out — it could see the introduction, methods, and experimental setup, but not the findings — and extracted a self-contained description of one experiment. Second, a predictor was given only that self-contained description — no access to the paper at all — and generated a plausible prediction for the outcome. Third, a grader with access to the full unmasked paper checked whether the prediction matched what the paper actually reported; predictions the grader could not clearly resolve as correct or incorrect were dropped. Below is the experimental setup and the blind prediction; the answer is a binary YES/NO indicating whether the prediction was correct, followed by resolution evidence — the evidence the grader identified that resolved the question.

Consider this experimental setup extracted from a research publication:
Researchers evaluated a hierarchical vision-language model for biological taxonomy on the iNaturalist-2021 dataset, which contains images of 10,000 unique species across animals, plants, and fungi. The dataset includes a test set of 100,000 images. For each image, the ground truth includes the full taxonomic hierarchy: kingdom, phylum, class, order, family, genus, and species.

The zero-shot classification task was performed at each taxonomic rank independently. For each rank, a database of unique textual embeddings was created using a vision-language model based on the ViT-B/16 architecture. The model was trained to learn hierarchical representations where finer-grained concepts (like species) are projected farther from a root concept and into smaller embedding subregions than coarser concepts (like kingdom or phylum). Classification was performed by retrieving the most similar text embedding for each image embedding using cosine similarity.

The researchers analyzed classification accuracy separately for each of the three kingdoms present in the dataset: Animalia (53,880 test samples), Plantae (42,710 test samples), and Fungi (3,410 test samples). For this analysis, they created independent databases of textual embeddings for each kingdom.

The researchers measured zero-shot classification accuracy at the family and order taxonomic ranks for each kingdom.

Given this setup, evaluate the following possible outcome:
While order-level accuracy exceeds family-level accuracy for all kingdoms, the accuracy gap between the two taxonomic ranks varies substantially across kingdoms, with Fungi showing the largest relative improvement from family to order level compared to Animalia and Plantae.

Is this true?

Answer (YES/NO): NO